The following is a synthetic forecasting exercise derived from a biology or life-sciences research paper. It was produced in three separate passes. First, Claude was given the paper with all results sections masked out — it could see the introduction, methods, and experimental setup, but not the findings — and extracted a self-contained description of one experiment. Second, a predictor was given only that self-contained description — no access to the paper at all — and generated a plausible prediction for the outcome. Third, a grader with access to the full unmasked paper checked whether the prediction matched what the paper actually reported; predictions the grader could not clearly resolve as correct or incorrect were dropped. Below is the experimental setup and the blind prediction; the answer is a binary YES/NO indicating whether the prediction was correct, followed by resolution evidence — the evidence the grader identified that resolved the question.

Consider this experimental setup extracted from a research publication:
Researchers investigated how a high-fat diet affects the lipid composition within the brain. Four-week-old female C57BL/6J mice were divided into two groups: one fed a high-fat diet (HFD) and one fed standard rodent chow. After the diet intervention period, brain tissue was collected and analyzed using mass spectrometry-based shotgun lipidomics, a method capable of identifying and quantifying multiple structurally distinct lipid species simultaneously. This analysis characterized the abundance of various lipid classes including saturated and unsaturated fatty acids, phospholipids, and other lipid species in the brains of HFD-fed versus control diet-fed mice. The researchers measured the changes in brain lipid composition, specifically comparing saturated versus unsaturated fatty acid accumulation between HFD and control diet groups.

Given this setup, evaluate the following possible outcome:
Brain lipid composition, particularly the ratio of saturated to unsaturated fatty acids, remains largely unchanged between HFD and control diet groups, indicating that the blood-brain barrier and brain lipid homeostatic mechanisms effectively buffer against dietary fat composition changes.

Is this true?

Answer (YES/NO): NO